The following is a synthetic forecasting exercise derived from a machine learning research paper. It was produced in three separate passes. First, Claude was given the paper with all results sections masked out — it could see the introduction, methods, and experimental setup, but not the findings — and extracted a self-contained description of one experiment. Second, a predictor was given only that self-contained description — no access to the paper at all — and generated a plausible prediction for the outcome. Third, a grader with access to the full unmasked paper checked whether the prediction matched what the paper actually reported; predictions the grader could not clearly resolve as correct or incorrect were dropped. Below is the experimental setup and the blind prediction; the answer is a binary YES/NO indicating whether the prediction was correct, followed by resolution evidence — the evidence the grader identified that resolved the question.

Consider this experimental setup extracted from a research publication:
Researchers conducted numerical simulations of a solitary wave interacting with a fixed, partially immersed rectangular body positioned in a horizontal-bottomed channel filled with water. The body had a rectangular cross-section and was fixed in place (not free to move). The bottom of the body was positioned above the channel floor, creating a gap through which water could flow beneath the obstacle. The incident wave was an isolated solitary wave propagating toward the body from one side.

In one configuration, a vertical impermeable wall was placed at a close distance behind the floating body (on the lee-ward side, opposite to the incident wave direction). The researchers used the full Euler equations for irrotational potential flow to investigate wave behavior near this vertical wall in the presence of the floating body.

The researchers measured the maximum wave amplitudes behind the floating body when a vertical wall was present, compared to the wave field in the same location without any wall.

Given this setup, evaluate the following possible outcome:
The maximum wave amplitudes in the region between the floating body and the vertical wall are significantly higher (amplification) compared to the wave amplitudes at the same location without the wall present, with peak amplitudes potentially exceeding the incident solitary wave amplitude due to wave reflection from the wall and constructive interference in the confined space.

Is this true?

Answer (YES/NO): NO